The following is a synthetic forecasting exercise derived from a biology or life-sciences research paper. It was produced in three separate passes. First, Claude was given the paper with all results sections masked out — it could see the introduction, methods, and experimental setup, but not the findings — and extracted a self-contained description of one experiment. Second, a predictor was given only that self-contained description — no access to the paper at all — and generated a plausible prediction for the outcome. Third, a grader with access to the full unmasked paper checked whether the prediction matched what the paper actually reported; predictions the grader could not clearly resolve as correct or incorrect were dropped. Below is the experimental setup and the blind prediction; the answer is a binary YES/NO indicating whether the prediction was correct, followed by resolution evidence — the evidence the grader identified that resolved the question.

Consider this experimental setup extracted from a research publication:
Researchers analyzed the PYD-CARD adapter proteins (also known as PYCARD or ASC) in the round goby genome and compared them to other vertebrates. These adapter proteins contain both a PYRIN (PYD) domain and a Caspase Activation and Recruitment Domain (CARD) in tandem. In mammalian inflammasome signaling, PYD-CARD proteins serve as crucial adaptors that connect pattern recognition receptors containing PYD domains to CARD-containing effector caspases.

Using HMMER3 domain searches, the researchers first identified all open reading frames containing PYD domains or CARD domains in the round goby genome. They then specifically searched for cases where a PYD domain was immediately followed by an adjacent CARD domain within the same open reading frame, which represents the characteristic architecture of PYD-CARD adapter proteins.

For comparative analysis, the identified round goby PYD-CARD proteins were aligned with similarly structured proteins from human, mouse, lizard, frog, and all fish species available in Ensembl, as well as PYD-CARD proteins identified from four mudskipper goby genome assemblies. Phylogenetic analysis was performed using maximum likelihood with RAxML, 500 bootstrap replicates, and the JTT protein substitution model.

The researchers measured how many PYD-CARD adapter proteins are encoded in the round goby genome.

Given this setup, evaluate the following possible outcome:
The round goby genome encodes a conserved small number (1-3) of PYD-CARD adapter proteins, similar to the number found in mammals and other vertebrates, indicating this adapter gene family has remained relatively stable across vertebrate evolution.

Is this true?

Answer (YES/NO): NO